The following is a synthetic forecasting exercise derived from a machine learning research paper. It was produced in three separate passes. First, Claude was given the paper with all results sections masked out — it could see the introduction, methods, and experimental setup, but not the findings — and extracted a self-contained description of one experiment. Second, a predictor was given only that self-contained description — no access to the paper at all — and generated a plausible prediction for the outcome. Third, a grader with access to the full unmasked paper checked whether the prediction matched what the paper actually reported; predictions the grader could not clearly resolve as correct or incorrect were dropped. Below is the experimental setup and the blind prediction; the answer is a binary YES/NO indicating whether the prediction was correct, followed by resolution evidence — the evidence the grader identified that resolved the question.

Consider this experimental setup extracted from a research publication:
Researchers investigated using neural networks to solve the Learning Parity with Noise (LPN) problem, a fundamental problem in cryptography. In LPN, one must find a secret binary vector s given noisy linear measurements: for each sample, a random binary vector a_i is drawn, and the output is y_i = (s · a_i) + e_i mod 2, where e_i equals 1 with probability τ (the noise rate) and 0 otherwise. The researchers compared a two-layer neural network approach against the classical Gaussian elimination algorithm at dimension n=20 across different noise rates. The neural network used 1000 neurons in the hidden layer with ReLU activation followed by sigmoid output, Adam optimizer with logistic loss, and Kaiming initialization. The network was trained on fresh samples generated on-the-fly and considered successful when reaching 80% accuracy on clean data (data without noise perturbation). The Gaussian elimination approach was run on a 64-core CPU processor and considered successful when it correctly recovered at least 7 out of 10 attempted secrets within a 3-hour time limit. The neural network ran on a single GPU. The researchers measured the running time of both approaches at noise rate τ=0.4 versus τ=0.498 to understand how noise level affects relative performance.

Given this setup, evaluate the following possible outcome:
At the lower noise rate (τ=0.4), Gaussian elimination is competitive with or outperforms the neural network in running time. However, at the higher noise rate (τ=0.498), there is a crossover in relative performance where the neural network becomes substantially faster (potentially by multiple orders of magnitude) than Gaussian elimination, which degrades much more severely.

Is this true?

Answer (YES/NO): NO